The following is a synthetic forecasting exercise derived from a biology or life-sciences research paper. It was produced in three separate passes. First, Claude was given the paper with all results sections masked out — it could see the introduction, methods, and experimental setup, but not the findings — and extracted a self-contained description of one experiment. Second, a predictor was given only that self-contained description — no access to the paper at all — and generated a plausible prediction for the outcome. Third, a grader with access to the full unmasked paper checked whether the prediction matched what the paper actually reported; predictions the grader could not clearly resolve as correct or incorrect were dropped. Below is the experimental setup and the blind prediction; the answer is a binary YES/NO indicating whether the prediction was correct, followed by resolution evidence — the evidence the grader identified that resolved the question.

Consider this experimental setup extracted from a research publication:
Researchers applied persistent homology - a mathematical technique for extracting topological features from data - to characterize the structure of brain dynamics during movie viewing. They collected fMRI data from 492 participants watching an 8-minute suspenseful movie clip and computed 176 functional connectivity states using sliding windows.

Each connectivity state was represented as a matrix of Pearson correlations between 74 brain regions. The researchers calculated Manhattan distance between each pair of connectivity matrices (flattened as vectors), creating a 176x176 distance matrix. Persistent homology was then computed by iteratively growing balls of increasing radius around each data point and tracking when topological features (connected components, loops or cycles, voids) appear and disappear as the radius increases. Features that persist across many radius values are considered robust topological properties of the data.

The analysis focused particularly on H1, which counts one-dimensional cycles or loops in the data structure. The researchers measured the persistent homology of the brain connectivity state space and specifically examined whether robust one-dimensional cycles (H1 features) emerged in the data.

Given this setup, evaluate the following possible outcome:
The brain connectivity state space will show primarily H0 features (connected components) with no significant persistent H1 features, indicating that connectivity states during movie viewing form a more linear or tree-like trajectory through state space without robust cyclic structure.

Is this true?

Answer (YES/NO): NO